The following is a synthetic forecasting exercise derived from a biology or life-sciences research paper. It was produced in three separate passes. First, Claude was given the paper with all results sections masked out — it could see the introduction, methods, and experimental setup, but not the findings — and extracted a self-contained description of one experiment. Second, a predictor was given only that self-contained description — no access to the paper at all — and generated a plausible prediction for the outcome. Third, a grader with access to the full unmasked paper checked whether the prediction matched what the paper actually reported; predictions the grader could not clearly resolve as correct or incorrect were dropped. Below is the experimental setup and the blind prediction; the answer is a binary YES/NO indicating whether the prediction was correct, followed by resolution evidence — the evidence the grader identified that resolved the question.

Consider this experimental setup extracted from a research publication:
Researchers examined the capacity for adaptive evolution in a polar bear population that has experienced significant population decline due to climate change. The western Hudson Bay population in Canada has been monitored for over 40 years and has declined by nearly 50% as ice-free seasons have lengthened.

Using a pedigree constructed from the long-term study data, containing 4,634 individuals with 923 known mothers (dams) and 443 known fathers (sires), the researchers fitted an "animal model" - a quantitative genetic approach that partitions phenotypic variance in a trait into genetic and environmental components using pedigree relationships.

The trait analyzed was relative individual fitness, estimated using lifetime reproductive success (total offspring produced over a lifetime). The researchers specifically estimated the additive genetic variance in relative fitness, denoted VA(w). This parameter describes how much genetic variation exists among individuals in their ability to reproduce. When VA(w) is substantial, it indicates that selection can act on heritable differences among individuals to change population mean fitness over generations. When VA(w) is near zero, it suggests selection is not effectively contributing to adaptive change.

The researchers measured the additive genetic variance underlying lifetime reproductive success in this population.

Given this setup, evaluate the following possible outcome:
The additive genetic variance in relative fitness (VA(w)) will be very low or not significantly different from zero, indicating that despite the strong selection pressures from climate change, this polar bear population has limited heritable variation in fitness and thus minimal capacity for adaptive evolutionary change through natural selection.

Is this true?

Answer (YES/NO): YES